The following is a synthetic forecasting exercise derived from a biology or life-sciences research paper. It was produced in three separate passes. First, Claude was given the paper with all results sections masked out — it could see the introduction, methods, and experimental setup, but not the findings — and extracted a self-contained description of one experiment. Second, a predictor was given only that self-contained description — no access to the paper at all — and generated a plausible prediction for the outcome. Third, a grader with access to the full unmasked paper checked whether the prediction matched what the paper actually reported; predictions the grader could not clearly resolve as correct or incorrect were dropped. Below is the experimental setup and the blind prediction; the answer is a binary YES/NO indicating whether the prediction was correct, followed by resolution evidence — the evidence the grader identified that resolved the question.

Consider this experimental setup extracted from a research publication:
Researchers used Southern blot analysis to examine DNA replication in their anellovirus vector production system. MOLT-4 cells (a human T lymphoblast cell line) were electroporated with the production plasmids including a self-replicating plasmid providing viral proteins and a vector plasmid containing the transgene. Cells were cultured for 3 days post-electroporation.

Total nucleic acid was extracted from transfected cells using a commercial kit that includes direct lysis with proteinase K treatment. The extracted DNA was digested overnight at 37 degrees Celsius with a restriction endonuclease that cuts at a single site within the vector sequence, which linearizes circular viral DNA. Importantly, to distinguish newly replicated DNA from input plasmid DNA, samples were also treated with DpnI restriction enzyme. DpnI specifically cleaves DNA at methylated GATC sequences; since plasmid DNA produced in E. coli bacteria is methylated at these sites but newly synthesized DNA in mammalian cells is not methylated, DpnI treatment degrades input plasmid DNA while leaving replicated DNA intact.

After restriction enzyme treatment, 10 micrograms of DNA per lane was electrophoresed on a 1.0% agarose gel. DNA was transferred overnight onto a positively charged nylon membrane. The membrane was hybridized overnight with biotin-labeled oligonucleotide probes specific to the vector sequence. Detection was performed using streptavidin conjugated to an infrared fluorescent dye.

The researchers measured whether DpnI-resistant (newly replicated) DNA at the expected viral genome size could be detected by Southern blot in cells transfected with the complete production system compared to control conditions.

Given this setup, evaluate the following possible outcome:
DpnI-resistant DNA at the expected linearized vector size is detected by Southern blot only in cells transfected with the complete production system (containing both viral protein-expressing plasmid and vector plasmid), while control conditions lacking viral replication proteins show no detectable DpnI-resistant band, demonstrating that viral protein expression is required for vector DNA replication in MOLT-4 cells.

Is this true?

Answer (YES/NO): NO